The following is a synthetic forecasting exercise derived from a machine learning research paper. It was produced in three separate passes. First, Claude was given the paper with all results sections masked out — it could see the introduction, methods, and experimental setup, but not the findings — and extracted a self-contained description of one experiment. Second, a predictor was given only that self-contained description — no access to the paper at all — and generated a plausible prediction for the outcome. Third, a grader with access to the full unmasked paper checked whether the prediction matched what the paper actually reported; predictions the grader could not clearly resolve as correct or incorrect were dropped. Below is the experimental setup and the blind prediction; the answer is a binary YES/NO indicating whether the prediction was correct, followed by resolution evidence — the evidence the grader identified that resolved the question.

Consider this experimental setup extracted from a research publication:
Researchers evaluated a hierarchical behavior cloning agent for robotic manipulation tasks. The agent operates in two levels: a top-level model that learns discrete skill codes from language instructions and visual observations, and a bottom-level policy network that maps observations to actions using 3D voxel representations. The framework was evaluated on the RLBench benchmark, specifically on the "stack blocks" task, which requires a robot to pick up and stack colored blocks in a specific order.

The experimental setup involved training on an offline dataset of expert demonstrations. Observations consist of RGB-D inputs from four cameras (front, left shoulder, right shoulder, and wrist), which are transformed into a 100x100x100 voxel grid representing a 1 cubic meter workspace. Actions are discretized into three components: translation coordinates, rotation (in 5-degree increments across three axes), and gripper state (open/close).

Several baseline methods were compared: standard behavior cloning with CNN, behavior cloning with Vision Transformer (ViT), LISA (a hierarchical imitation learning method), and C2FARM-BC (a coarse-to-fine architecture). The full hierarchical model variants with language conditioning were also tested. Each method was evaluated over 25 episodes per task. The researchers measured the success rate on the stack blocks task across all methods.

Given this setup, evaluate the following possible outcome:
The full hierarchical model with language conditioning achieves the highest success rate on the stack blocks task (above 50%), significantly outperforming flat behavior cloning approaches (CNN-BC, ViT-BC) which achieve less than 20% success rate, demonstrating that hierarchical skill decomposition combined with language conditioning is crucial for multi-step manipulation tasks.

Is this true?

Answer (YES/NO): NO